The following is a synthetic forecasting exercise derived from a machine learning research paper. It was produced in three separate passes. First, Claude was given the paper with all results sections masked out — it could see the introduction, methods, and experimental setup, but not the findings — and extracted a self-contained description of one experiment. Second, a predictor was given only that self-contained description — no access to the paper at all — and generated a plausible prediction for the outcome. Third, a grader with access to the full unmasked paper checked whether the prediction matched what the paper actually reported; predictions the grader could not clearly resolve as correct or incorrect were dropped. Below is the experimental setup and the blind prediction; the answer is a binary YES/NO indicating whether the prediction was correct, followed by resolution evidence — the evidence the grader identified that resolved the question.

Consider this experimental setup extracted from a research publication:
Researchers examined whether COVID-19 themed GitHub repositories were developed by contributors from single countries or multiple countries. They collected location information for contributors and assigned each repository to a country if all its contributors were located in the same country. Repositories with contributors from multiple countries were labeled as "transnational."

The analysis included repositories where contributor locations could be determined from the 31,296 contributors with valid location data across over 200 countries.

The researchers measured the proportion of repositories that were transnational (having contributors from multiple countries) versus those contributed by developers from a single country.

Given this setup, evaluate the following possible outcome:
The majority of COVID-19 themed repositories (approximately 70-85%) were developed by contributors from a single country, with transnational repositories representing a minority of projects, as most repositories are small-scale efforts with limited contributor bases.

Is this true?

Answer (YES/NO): NO